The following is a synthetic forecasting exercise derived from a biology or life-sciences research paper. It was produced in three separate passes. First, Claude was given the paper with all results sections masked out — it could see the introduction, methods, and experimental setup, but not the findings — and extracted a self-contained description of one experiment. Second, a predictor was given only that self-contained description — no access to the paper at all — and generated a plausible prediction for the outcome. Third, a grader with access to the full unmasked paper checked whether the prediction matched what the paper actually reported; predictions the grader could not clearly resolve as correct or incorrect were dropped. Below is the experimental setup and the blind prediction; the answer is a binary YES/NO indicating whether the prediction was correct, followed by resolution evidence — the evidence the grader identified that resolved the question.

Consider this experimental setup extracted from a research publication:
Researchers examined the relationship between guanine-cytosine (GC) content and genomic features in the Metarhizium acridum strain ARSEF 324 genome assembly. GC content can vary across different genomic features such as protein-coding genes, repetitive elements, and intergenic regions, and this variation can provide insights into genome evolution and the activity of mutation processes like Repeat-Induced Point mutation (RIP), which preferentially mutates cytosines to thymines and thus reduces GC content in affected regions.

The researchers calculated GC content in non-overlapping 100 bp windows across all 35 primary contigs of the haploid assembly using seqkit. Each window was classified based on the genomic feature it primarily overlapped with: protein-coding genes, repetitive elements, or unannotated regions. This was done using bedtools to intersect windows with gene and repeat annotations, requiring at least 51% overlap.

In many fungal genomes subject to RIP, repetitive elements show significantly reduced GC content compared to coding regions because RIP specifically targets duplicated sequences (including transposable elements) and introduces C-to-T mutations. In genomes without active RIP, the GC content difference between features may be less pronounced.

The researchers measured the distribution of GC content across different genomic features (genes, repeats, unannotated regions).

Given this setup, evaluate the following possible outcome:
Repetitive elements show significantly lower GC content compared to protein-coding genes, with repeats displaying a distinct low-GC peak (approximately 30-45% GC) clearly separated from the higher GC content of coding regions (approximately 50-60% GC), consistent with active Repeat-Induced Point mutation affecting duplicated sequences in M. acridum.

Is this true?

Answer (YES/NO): NO